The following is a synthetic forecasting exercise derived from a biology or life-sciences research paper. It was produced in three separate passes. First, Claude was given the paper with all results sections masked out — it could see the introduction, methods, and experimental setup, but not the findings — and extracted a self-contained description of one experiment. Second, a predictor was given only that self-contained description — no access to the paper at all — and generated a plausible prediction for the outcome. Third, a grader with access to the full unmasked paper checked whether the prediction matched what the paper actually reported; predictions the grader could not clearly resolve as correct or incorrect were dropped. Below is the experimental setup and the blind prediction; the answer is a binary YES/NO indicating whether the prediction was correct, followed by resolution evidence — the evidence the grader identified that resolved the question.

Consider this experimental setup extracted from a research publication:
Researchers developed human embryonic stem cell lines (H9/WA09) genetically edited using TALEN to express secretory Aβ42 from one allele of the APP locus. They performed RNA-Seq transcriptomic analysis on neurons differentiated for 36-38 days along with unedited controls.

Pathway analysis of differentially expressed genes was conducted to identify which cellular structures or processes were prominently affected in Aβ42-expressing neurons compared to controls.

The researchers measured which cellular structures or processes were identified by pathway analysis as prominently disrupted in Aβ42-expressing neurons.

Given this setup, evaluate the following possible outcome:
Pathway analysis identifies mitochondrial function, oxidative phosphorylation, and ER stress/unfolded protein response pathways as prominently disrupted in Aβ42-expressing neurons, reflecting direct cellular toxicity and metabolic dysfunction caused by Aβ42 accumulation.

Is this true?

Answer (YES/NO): NO